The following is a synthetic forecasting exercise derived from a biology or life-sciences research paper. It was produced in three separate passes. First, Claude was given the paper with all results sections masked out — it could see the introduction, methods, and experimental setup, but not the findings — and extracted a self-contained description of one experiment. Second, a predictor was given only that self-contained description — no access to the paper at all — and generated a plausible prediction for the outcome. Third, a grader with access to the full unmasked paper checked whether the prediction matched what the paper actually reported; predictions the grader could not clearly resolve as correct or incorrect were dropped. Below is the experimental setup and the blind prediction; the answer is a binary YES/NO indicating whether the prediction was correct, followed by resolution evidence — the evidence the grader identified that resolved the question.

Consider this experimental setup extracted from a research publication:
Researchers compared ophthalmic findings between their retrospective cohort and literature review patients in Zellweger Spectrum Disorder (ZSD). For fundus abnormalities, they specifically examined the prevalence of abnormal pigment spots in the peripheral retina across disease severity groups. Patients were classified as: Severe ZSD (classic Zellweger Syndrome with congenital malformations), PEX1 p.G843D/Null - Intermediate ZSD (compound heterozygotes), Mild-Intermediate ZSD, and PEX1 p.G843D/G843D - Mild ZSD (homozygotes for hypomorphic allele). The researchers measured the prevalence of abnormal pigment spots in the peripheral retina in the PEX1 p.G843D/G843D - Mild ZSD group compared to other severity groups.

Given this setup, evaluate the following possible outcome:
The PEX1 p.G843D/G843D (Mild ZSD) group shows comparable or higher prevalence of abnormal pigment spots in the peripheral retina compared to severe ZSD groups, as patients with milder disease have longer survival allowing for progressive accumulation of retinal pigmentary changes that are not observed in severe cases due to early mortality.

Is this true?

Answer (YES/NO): YES